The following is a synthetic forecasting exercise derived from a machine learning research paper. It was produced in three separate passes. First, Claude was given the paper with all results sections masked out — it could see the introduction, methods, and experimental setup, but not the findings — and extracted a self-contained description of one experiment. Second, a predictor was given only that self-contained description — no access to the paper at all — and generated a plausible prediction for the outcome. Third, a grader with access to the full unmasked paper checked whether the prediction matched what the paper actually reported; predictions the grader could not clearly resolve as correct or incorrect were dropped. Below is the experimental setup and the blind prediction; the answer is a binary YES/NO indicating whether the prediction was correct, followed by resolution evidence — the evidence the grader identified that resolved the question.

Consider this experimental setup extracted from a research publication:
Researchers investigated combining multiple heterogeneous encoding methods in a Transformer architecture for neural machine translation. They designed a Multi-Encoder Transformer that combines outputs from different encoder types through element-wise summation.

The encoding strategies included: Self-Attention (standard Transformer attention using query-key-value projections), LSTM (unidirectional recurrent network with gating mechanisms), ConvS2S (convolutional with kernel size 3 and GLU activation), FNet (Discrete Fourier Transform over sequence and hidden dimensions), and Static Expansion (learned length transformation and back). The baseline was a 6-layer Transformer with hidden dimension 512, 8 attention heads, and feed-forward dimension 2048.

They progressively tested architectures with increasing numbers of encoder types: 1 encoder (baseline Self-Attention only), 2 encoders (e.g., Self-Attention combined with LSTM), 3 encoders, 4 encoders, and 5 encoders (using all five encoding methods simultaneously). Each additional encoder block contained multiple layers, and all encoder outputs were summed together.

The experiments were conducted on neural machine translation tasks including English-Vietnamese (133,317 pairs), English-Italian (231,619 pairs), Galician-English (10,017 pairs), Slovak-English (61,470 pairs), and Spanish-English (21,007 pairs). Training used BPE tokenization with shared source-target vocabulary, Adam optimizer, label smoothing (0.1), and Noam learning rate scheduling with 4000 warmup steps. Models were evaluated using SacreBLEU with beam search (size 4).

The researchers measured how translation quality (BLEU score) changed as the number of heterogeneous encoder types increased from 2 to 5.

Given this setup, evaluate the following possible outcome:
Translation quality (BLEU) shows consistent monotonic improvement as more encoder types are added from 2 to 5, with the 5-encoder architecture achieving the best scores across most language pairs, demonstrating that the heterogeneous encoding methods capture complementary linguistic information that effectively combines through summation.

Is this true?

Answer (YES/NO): NO